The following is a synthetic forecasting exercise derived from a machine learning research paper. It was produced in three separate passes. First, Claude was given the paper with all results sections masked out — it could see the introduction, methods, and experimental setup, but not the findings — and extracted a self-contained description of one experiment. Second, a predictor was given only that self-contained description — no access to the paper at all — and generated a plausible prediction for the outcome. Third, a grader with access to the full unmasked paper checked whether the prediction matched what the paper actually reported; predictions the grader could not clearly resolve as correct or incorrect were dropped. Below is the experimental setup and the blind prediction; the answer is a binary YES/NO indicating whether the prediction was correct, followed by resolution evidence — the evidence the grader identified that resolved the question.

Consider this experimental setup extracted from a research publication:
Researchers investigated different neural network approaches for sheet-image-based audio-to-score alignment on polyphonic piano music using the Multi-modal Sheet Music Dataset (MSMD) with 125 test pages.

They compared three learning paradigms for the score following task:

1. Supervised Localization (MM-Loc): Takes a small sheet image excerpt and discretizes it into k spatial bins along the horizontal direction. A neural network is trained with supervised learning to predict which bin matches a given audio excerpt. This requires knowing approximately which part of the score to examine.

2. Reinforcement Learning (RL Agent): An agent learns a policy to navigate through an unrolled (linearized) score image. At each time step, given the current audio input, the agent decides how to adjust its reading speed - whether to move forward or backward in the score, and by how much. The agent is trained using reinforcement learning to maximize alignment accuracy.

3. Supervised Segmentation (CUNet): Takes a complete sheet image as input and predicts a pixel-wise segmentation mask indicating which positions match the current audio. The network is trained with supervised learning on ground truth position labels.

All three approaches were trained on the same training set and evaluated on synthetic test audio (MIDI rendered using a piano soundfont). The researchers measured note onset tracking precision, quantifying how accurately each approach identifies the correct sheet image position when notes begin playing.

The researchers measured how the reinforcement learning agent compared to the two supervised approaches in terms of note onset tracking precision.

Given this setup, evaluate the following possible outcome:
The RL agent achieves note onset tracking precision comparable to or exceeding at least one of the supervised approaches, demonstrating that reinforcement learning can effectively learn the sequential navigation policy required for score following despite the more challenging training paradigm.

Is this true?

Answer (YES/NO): YES